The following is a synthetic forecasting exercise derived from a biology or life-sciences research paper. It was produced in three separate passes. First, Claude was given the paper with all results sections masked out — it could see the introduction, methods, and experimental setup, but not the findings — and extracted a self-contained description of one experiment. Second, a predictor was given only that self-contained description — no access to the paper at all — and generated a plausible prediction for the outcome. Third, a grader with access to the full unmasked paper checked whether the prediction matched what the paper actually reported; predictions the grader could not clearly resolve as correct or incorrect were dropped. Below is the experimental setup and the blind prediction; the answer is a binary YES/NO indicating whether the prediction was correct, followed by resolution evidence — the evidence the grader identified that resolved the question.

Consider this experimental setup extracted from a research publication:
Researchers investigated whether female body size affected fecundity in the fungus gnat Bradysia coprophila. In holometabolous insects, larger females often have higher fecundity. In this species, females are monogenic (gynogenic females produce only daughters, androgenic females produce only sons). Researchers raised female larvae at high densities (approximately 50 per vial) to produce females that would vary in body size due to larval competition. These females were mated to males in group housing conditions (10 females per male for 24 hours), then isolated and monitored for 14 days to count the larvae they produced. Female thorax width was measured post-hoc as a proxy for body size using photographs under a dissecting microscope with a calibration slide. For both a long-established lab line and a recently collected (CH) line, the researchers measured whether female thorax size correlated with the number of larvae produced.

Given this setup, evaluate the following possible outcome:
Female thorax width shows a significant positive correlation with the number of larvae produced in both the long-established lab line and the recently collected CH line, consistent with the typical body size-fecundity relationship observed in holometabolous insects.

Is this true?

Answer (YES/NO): YES